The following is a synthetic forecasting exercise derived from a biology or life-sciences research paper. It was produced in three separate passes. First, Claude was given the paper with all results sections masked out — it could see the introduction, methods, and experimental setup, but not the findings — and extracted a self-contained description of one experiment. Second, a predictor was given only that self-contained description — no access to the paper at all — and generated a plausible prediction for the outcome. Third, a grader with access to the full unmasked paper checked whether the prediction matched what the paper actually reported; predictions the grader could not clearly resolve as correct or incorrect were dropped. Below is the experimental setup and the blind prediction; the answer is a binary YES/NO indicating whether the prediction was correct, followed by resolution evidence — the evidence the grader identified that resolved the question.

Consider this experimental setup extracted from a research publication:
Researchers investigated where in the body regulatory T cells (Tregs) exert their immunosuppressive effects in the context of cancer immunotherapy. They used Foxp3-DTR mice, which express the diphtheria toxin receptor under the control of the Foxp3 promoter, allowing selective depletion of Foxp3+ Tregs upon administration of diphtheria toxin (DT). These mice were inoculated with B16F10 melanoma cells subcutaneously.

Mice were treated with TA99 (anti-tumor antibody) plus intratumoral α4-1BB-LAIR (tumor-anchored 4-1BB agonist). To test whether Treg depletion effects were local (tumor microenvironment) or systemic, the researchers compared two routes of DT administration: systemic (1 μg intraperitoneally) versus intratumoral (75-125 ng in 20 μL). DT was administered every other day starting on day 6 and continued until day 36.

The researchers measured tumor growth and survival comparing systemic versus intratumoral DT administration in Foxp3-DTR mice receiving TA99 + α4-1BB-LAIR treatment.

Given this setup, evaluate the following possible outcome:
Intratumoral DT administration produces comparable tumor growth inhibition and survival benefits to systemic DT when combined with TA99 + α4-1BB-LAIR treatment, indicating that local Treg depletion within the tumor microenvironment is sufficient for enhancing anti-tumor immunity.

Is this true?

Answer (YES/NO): NO